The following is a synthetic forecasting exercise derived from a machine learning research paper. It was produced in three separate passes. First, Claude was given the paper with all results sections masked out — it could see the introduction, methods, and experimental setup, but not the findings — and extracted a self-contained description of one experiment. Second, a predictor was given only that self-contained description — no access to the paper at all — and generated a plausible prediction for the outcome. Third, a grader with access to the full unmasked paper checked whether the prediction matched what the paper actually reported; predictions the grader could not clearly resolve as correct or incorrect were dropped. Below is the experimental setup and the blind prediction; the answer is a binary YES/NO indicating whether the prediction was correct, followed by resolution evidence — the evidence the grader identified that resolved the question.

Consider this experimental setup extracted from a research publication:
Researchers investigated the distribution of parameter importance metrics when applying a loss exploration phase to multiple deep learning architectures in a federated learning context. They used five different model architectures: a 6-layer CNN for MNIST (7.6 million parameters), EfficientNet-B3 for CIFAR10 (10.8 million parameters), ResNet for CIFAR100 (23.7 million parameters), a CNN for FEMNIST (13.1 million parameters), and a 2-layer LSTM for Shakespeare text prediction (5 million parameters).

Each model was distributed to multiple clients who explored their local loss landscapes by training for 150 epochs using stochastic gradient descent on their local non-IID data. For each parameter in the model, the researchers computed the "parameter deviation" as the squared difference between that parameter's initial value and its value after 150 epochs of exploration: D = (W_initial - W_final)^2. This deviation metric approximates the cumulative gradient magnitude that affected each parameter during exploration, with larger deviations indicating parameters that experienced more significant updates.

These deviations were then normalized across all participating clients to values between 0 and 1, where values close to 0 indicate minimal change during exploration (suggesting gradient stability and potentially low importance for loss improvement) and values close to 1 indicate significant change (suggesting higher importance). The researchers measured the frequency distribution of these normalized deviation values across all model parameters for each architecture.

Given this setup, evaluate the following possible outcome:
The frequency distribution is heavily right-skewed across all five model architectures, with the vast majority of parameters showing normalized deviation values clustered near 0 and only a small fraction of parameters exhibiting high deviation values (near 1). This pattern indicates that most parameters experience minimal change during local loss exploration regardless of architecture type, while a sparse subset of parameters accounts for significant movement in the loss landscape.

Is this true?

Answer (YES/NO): YES